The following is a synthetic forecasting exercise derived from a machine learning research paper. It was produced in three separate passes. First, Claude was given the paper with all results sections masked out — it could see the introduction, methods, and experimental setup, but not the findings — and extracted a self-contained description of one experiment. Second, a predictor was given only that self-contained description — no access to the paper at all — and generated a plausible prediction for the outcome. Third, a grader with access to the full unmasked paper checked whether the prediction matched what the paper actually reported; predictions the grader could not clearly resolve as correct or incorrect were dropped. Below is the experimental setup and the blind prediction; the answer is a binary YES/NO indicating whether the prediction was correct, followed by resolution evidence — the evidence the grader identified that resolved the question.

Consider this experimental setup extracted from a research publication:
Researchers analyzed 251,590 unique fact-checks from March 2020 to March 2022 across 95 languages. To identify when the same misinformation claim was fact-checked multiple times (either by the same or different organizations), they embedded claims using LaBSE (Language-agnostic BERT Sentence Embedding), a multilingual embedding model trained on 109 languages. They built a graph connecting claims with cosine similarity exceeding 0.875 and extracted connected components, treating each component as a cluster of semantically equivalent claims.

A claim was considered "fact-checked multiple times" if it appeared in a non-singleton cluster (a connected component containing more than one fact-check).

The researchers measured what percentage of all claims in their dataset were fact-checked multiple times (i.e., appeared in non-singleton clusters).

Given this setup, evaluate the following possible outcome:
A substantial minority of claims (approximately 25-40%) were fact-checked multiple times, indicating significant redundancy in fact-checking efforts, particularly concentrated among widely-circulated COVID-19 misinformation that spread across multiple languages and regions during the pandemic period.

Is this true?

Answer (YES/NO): NO